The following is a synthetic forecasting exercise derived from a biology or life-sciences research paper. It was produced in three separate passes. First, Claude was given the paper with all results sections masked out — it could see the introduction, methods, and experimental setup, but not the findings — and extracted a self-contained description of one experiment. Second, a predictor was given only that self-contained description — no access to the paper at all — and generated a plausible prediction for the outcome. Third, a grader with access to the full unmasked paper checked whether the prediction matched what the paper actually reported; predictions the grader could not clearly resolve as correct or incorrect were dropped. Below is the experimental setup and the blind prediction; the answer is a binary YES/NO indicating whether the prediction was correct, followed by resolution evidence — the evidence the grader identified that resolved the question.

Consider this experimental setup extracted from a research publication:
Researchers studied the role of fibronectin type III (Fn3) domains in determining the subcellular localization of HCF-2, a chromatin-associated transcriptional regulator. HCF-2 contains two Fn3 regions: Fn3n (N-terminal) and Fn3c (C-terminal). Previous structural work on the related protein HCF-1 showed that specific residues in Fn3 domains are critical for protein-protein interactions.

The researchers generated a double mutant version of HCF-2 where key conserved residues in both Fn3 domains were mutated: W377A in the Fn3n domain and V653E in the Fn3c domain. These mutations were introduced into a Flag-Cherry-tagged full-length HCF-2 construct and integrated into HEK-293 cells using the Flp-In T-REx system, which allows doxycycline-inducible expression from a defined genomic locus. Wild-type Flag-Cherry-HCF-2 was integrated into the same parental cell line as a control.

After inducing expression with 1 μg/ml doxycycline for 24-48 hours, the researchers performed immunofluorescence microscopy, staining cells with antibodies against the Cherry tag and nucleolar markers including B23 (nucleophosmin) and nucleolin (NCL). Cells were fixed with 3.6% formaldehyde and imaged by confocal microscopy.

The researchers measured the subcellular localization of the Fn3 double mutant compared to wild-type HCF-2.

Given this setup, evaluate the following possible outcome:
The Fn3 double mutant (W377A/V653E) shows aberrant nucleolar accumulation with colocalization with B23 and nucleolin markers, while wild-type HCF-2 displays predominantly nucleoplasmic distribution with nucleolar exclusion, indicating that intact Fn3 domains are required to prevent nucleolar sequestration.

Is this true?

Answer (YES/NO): NO